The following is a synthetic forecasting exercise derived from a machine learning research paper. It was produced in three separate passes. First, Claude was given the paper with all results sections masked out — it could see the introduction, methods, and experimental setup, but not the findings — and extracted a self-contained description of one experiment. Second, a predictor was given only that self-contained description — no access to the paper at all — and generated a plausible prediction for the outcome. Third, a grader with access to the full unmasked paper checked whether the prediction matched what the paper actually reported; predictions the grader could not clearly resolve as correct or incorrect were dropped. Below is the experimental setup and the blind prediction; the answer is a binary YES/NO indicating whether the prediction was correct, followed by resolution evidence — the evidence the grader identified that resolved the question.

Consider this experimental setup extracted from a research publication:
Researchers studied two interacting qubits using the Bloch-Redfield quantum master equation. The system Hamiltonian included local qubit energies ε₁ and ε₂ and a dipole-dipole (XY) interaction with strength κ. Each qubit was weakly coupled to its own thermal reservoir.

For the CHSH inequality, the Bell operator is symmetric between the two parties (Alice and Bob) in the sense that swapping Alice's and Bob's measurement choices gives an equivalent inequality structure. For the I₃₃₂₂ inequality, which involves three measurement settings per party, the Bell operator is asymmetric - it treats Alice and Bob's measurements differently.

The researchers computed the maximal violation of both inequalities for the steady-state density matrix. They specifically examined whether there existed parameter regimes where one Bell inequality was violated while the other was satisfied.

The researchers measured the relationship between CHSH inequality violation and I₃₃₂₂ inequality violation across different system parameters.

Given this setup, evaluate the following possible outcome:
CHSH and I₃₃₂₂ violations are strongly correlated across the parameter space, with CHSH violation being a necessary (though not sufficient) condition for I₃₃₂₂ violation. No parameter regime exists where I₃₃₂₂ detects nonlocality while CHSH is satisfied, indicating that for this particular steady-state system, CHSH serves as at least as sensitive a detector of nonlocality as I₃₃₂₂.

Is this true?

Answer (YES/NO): YES